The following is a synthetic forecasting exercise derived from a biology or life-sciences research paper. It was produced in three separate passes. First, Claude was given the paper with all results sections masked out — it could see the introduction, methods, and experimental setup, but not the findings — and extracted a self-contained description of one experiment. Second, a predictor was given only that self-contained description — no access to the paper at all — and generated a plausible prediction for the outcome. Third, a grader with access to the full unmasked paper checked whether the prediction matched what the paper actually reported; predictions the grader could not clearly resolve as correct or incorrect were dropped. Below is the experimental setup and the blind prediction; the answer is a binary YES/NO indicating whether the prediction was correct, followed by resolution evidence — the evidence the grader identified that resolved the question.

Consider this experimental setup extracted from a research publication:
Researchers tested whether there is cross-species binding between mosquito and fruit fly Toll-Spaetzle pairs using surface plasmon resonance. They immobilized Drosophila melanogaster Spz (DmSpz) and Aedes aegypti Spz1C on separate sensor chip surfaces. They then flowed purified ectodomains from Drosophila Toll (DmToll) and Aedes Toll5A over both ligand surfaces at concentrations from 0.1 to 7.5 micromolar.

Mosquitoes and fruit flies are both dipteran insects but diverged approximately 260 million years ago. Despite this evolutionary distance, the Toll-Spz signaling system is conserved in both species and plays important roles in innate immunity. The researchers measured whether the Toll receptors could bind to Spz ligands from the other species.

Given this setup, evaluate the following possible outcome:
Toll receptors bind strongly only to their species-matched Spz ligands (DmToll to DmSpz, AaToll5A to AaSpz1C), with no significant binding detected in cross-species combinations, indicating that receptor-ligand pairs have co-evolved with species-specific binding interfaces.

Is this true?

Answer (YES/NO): YES